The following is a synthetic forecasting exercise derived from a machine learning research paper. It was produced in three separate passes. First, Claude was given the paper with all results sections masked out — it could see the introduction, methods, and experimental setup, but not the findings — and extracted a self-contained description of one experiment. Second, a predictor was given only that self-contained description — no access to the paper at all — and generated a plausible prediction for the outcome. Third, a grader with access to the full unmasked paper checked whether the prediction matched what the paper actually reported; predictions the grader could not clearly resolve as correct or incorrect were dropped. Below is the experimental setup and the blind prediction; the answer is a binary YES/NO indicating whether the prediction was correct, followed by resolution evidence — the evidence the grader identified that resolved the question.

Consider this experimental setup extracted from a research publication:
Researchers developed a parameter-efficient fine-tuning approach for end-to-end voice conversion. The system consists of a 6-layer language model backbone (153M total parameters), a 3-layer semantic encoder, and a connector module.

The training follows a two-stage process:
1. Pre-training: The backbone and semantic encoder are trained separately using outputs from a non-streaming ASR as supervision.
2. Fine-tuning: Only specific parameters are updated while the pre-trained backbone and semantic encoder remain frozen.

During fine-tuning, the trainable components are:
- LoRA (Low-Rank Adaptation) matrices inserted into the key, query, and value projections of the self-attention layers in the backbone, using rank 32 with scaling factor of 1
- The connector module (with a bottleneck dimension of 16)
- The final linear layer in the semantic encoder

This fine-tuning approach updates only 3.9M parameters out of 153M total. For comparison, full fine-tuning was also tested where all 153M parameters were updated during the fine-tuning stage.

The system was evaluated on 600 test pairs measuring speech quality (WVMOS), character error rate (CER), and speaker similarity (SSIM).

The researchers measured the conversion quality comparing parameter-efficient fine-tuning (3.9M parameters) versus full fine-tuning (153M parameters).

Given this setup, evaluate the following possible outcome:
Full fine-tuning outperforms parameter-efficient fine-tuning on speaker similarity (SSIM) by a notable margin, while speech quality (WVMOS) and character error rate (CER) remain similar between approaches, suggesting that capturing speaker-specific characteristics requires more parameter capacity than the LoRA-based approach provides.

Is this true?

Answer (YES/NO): NO